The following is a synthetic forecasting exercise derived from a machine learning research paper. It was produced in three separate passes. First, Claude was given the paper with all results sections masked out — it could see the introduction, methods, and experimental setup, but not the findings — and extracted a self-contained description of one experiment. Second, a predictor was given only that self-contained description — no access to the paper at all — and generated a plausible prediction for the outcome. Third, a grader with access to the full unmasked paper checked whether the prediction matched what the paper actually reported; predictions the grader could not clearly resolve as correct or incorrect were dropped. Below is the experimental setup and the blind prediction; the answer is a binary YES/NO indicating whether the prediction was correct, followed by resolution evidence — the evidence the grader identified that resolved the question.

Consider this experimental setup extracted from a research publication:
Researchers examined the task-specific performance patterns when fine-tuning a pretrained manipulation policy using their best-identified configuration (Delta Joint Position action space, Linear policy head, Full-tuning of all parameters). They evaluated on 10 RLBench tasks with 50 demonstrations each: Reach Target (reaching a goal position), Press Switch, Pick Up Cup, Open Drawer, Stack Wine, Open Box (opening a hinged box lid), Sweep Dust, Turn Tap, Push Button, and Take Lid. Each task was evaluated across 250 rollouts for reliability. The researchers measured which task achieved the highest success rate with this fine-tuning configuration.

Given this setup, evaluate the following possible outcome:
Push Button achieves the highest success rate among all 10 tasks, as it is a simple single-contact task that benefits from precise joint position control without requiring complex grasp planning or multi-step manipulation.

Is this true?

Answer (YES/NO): NO